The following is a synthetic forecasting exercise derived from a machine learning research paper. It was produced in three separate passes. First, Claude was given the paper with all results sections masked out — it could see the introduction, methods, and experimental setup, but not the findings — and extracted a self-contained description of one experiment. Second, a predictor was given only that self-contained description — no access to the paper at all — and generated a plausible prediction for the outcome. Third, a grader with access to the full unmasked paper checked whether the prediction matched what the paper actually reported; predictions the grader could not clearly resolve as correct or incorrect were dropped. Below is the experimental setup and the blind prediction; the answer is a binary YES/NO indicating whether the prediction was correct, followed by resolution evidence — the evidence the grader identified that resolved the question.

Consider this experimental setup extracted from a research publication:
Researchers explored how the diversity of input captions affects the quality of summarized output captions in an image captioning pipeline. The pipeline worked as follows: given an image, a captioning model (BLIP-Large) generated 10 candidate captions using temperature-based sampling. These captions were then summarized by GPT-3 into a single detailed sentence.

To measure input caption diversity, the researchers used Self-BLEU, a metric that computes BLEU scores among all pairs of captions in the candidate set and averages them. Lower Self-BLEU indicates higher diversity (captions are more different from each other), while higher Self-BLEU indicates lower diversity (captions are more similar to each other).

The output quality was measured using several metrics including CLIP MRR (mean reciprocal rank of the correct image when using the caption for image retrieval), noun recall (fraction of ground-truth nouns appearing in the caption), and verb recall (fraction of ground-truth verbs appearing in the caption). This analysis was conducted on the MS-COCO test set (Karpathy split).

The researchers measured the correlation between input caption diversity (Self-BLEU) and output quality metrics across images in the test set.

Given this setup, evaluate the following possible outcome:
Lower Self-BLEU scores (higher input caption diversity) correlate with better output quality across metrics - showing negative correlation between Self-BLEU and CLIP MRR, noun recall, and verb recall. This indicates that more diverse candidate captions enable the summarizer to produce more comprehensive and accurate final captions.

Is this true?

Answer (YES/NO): NO